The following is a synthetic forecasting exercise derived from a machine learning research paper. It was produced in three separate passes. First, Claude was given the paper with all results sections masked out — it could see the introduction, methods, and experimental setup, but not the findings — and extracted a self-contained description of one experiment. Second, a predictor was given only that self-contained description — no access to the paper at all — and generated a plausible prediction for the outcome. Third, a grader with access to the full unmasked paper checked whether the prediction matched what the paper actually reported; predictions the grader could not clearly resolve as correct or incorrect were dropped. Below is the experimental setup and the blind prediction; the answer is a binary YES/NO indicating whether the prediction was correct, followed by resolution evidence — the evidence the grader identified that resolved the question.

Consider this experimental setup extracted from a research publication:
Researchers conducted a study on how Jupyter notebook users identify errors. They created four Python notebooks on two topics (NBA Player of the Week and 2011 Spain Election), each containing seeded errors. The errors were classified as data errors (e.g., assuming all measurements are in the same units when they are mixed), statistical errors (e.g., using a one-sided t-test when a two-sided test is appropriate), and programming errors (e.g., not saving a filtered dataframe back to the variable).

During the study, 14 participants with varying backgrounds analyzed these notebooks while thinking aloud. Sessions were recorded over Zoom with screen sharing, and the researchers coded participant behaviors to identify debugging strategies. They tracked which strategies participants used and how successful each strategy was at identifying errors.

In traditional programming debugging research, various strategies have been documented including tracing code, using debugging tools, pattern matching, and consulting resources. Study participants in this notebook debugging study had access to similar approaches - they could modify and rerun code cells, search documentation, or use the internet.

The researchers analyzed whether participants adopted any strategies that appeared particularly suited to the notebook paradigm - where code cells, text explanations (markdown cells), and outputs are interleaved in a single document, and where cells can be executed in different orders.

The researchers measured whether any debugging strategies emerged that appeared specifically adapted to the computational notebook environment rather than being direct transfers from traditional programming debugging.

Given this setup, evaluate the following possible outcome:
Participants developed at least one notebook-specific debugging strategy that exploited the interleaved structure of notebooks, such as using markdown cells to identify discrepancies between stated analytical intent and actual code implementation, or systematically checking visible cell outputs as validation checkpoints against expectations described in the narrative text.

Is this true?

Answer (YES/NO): YES